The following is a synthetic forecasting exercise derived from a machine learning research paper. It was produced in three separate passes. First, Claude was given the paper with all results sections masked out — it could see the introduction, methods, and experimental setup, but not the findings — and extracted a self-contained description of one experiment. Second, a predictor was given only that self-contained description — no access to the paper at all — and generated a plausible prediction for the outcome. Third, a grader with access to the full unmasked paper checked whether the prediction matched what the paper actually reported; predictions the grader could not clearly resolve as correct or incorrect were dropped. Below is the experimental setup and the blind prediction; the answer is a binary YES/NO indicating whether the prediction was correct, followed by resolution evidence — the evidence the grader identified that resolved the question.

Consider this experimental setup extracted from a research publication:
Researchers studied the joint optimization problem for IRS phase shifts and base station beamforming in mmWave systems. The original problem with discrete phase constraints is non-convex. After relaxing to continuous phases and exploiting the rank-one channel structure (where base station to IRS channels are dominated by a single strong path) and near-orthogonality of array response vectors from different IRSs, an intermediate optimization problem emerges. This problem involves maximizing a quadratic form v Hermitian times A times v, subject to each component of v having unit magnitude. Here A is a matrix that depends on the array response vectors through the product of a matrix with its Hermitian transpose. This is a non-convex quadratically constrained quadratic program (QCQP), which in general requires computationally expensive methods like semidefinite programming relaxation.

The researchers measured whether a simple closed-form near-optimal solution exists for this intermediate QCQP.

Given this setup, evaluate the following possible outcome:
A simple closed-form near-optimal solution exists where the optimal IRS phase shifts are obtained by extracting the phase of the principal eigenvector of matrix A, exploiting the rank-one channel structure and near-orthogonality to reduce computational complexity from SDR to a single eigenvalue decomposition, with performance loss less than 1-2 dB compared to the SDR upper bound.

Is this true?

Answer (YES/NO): NO